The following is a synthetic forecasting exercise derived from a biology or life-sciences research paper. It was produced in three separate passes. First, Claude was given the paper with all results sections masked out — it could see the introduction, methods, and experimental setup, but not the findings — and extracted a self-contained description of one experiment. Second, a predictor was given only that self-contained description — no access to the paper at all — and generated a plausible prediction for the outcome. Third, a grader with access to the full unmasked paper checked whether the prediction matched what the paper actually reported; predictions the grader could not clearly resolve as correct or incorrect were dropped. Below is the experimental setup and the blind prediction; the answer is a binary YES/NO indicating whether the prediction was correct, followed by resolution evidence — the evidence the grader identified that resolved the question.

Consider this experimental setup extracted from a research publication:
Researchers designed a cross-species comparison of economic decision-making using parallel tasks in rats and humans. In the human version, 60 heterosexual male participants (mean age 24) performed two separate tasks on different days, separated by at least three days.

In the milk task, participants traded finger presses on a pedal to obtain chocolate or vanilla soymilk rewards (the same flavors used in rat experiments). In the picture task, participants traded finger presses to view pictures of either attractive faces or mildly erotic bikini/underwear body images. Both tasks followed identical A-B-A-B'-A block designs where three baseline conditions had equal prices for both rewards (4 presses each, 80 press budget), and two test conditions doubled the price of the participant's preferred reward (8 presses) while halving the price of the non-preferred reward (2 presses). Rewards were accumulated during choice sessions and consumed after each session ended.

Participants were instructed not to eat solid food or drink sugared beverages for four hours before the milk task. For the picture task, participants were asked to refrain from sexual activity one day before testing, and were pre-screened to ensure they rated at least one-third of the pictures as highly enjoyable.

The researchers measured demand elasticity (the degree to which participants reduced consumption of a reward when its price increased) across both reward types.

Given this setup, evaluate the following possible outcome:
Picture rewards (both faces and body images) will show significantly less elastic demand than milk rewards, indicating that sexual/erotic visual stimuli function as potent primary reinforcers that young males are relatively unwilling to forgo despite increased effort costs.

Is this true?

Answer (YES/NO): YES